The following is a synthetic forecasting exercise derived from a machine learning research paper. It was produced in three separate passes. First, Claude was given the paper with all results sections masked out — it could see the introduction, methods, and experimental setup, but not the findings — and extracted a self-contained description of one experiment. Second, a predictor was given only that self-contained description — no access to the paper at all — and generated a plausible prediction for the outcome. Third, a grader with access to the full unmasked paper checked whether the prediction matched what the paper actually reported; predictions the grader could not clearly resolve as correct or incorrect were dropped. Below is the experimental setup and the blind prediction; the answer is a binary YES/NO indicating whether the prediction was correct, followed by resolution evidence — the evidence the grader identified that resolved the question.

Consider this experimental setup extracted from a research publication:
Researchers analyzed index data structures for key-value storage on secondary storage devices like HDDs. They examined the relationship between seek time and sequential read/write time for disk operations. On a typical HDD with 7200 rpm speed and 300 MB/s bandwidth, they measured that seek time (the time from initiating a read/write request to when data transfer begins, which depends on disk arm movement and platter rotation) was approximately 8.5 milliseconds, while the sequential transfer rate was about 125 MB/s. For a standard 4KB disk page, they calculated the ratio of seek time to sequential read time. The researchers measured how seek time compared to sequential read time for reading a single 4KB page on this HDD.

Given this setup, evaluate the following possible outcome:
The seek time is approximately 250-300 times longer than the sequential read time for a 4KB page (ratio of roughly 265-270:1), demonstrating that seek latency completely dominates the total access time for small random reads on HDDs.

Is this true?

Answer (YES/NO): NO